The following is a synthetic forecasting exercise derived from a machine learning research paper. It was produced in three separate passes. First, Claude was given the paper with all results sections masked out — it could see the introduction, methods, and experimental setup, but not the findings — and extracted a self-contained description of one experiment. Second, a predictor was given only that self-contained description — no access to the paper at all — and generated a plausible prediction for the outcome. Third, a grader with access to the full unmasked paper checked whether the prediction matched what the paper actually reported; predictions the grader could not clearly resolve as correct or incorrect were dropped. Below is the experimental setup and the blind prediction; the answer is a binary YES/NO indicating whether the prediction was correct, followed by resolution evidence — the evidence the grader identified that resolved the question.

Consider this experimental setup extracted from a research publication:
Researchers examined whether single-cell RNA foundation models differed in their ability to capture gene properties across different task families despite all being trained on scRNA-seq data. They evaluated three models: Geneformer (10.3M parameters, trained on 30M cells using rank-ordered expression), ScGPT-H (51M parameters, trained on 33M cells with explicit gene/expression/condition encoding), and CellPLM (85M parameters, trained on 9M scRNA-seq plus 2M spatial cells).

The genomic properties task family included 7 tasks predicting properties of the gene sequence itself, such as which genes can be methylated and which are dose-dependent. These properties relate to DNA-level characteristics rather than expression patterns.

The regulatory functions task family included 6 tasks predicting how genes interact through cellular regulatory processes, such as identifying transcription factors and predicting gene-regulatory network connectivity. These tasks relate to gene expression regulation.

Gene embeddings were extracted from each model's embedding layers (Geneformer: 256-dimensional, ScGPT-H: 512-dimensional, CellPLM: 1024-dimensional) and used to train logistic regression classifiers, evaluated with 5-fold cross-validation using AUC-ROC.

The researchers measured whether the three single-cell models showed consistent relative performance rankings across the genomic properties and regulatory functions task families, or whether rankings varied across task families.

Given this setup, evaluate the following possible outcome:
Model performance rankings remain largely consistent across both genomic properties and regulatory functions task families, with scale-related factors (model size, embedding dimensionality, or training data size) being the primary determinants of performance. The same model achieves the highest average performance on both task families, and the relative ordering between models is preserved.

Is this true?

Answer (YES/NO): NO